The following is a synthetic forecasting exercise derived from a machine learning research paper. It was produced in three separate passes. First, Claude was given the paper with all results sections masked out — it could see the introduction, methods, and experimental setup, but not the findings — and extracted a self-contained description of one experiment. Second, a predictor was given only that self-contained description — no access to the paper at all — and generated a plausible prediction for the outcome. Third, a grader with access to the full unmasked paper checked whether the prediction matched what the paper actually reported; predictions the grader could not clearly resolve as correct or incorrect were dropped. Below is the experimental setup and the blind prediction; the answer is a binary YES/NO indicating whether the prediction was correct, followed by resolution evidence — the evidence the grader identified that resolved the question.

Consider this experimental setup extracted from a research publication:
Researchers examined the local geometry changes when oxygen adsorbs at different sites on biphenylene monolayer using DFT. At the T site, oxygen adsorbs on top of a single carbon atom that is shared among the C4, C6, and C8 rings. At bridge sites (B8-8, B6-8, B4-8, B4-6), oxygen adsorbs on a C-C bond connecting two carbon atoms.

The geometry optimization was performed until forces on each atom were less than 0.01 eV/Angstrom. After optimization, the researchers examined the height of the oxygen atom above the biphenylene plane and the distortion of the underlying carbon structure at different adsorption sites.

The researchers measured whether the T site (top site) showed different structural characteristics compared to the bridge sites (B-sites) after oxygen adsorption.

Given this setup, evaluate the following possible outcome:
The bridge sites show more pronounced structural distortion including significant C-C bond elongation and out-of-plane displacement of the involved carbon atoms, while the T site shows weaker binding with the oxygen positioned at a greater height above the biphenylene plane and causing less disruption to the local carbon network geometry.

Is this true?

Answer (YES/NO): NO